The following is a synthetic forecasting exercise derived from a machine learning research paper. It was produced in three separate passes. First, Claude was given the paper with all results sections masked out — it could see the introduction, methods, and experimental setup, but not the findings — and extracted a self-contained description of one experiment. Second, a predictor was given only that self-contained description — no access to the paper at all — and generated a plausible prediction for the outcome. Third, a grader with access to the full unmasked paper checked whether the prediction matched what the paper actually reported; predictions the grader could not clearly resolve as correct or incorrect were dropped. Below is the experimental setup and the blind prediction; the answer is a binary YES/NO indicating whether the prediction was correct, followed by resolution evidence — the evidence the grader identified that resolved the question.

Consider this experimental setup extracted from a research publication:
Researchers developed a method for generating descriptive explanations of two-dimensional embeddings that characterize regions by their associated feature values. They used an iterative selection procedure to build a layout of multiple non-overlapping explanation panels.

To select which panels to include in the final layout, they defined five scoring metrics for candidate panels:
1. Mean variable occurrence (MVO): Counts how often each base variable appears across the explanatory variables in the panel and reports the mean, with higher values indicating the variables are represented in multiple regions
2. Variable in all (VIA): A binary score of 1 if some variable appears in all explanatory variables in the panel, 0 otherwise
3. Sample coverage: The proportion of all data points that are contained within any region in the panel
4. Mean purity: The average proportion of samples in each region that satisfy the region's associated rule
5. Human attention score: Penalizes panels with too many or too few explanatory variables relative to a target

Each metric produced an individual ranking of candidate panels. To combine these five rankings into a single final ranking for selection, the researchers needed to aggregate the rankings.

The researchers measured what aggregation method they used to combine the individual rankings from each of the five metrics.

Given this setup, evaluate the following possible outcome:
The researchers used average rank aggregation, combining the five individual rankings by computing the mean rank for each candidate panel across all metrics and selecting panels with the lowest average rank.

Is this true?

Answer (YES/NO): NO